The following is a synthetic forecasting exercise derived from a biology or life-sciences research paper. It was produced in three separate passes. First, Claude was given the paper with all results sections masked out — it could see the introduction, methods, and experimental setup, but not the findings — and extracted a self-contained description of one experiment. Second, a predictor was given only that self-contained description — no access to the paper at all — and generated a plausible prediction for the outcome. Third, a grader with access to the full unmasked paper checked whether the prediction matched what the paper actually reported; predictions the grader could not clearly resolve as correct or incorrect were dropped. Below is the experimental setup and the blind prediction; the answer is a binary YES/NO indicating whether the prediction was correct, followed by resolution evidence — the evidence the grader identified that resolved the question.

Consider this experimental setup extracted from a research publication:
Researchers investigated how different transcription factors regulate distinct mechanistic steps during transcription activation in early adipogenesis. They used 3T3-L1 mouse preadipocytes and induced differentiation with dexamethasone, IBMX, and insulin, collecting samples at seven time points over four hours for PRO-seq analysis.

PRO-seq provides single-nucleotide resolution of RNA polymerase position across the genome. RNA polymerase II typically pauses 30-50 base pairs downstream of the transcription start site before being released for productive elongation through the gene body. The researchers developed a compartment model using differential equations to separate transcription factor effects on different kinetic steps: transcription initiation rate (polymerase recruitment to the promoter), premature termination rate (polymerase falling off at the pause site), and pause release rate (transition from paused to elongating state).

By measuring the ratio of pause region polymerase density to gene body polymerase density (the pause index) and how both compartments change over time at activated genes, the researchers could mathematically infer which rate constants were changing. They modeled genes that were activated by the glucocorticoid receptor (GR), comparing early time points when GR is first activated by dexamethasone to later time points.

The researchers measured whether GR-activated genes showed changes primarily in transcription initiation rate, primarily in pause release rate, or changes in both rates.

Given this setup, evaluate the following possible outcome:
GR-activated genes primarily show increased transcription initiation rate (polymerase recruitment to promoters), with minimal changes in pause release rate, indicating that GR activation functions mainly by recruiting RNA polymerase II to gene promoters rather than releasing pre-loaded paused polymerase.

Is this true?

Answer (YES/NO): NO